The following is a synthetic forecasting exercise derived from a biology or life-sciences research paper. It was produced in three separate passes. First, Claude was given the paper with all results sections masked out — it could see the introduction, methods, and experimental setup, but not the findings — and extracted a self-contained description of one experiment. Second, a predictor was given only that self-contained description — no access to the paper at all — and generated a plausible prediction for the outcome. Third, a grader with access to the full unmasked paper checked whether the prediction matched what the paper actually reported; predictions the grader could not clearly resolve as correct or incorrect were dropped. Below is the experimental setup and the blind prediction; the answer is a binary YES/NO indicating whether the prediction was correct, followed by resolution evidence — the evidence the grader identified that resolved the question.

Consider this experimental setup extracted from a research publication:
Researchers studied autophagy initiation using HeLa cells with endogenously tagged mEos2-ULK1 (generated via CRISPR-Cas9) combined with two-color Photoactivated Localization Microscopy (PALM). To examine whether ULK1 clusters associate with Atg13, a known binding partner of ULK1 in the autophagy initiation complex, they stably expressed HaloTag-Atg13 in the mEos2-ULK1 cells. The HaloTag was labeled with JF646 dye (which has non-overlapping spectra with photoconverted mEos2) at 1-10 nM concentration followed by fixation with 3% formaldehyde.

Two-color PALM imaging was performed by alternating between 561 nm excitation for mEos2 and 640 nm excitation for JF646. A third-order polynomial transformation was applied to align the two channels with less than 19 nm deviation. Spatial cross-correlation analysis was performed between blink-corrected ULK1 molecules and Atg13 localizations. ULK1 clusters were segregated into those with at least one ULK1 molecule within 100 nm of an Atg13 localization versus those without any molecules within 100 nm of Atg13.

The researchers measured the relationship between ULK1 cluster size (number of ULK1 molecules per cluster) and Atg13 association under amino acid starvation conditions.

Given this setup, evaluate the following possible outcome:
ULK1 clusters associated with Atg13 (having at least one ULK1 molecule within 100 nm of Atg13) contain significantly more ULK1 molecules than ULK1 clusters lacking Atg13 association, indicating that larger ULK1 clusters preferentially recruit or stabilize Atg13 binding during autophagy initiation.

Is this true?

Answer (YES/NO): YES